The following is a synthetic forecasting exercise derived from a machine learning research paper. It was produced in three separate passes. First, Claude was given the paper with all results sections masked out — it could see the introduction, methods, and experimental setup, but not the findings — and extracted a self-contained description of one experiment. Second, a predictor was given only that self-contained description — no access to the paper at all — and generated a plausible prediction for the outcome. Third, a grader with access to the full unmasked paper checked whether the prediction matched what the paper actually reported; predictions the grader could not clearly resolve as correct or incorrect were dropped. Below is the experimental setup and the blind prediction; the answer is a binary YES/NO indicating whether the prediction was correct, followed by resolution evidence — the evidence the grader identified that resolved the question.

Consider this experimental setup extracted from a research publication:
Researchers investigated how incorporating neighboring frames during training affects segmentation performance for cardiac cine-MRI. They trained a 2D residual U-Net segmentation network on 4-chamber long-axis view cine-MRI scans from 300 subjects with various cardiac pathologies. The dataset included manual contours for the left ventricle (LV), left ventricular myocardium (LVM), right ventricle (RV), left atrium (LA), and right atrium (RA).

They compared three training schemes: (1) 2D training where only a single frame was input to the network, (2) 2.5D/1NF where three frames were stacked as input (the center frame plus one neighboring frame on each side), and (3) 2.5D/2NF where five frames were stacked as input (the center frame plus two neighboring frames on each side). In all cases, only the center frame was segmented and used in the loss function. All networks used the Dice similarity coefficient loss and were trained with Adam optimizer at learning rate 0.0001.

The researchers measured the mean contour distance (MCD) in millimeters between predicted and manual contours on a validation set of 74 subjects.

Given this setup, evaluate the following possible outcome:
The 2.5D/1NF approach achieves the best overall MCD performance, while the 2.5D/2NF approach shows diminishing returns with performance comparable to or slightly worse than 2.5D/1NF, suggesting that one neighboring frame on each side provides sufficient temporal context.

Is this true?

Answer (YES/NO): YES